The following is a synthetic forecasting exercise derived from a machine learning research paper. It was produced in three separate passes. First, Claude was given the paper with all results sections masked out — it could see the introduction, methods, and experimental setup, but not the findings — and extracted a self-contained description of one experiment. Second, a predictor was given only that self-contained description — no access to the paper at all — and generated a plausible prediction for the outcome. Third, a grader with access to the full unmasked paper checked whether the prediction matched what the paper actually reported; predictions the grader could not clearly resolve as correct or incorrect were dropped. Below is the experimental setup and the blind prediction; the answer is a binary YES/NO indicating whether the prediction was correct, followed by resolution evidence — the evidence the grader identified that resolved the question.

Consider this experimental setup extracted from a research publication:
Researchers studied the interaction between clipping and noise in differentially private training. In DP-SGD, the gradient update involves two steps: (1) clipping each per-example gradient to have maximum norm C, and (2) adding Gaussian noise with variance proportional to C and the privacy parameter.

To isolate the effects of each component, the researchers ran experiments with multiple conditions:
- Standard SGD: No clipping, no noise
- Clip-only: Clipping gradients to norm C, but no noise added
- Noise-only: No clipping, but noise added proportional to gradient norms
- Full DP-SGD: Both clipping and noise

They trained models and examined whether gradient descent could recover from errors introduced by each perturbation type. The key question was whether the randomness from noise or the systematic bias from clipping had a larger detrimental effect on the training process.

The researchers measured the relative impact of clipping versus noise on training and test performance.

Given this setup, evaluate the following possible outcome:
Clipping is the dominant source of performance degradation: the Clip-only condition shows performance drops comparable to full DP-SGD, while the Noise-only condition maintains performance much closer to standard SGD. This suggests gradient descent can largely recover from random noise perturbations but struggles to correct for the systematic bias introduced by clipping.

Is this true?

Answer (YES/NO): YES